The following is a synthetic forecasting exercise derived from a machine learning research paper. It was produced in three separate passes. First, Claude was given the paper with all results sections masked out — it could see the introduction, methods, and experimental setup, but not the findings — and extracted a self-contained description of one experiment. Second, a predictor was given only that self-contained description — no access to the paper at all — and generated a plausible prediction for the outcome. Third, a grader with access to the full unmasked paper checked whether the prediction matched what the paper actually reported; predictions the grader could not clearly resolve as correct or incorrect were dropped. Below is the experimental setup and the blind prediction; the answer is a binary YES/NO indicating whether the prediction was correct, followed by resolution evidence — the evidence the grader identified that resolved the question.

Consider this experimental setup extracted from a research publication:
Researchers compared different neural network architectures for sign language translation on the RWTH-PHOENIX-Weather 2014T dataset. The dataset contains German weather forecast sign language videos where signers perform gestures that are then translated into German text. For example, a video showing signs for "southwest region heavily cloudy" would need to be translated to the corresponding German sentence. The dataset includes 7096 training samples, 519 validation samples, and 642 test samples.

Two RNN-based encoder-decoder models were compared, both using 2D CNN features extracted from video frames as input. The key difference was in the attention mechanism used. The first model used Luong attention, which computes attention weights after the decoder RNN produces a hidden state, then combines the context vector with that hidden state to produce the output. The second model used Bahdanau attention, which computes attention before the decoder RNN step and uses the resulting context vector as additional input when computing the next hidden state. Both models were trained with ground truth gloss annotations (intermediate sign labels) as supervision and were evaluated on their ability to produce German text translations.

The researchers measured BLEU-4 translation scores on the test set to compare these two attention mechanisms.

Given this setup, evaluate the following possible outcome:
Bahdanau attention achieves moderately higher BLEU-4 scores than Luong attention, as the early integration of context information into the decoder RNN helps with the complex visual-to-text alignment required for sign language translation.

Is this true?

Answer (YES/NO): NO